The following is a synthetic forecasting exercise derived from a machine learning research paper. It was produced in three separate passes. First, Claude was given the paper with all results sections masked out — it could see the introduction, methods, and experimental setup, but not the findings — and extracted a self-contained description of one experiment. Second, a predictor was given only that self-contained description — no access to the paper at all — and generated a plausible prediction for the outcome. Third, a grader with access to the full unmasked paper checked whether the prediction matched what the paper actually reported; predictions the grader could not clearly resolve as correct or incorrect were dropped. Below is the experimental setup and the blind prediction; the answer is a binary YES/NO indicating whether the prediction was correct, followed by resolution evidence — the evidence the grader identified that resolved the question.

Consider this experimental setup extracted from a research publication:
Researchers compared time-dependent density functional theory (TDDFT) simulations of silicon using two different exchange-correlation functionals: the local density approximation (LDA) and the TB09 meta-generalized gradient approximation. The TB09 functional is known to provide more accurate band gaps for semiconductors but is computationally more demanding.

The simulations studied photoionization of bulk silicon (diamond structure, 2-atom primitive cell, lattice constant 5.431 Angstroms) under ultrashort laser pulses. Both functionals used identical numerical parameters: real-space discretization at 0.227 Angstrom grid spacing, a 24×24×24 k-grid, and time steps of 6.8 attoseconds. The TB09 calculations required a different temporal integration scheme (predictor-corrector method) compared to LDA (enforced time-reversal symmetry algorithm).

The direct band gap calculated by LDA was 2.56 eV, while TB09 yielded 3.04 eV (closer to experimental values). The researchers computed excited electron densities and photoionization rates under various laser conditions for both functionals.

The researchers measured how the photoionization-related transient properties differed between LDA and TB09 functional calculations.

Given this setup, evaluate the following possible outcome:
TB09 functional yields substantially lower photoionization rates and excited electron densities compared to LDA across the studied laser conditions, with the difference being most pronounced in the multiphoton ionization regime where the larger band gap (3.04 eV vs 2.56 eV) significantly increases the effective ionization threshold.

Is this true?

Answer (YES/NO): NO